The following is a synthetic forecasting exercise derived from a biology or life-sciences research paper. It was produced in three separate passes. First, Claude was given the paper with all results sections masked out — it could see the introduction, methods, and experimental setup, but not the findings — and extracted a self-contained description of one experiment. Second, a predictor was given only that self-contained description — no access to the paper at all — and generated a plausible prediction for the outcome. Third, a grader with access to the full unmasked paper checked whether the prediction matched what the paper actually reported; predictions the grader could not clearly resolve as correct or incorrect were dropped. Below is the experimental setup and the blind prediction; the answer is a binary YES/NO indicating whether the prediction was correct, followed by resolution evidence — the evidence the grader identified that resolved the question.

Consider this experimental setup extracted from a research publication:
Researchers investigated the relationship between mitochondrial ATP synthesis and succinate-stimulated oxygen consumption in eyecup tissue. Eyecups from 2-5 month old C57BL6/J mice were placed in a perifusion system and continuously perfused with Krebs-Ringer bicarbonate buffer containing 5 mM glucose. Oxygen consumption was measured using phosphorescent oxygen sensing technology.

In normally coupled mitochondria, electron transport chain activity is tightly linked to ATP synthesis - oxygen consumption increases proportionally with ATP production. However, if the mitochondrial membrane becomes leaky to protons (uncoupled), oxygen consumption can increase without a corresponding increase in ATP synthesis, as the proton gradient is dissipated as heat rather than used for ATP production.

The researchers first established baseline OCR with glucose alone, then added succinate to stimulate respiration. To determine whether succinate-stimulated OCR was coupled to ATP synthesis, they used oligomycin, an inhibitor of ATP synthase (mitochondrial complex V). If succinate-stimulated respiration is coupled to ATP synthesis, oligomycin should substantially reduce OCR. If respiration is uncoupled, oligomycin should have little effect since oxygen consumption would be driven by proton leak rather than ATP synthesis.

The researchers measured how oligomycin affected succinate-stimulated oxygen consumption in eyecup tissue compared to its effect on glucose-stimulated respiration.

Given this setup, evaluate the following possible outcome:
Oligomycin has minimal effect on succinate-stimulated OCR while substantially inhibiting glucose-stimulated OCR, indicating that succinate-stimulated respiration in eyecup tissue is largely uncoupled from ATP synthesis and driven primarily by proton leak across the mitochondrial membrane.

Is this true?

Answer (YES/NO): YES